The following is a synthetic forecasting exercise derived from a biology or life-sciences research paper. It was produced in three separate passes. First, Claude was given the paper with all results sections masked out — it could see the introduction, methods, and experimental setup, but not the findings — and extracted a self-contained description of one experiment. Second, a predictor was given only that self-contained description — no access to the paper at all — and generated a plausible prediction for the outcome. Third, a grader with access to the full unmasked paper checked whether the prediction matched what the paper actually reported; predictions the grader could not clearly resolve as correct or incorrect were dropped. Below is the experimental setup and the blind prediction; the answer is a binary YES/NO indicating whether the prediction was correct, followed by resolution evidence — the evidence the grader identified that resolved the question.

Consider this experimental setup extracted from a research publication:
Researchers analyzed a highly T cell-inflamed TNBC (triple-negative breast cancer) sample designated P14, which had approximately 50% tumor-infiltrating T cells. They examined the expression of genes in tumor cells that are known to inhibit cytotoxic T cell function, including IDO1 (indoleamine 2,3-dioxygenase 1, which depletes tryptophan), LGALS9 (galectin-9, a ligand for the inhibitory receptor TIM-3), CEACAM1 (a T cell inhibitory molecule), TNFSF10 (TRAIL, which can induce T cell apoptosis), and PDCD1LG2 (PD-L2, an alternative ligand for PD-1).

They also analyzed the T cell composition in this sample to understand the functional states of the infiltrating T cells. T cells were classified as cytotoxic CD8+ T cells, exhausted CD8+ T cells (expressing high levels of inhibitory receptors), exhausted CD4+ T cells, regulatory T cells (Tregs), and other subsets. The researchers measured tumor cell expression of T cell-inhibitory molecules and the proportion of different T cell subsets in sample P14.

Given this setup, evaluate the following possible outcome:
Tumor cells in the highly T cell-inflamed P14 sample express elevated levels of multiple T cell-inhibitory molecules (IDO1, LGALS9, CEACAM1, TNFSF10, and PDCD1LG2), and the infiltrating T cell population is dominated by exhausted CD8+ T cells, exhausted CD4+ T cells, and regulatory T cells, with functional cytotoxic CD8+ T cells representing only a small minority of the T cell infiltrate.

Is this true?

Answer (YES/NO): NO